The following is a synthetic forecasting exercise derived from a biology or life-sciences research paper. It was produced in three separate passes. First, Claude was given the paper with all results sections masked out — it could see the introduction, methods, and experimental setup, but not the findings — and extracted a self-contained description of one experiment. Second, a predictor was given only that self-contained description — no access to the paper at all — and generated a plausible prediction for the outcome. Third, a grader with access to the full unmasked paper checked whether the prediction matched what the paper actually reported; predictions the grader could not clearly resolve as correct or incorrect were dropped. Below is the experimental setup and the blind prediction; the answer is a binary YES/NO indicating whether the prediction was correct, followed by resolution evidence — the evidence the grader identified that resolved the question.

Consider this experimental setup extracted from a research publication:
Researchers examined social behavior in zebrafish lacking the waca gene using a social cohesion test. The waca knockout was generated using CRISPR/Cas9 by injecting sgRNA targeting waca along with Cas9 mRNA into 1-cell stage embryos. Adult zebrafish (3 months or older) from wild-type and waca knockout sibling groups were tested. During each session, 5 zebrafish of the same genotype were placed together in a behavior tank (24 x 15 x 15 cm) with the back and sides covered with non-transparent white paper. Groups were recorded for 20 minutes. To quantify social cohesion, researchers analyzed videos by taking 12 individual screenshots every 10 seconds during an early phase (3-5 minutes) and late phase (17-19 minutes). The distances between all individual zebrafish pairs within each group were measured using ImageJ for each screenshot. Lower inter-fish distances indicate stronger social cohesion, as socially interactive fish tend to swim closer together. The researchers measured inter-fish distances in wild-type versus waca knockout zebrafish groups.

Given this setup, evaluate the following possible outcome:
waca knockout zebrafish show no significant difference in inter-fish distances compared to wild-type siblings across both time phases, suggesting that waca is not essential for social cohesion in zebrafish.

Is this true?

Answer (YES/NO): NO